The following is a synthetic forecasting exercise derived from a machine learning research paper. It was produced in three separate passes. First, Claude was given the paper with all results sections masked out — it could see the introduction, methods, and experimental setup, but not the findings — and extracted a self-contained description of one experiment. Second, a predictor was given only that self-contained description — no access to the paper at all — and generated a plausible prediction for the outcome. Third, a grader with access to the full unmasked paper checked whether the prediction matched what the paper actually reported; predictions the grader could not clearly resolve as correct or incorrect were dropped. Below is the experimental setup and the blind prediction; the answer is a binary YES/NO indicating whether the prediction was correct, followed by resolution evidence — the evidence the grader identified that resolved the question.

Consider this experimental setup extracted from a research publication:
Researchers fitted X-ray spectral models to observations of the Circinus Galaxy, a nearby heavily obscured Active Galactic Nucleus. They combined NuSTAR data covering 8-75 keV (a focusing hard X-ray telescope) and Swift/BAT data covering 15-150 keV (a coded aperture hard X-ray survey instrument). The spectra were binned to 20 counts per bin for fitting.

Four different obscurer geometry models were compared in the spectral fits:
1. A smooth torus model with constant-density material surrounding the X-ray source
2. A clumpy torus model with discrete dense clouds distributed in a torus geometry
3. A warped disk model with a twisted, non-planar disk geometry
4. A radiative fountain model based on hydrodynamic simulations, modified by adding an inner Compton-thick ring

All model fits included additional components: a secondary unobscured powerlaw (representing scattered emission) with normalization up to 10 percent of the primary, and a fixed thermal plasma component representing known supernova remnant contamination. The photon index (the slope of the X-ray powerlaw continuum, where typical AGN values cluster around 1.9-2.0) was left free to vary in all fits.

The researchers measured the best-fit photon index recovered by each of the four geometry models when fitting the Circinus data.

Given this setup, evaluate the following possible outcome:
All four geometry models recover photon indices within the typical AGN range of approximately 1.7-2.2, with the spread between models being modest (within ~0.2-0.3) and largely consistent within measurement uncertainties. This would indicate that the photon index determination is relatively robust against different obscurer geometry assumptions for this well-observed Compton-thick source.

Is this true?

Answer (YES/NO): NO